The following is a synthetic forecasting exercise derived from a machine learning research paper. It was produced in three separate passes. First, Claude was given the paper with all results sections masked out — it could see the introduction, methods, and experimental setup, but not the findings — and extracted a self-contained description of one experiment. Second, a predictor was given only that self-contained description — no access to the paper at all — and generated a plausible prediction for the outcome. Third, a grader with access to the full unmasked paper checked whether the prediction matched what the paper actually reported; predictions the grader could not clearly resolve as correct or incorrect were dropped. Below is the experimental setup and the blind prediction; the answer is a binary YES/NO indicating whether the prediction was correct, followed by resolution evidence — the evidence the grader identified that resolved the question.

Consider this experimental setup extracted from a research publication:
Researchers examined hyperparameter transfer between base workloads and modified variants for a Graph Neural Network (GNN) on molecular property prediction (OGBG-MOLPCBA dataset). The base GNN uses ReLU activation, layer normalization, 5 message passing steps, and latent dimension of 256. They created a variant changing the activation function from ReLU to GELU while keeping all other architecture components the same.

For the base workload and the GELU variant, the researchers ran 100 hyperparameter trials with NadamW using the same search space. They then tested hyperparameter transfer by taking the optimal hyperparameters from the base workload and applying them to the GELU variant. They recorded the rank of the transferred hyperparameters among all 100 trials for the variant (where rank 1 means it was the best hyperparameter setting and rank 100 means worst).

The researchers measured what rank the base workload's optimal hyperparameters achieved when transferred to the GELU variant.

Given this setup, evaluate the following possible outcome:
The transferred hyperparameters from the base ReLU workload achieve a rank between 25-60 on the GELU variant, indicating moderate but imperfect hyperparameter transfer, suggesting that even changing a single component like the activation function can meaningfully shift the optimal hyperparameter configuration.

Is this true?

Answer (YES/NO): YES